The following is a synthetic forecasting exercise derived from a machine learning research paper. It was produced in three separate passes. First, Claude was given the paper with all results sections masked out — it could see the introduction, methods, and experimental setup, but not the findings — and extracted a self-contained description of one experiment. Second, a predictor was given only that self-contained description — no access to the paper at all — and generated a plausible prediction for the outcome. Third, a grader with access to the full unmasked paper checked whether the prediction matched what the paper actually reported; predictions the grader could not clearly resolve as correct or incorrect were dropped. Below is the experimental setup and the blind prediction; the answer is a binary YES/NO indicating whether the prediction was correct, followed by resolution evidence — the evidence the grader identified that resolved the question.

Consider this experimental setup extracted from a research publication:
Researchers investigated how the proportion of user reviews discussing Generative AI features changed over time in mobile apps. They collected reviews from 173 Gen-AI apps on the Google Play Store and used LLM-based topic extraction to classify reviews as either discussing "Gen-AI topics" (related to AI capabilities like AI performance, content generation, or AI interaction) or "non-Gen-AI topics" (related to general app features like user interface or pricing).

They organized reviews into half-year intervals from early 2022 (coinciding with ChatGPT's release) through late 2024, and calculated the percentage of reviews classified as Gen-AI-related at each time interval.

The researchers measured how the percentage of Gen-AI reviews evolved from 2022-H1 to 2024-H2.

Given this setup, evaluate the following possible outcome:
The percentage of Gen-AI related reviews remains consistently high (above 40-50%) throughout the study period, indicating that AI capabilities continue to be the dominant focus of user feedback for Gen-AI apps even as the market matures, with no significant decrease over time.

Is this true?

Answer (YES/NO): NO